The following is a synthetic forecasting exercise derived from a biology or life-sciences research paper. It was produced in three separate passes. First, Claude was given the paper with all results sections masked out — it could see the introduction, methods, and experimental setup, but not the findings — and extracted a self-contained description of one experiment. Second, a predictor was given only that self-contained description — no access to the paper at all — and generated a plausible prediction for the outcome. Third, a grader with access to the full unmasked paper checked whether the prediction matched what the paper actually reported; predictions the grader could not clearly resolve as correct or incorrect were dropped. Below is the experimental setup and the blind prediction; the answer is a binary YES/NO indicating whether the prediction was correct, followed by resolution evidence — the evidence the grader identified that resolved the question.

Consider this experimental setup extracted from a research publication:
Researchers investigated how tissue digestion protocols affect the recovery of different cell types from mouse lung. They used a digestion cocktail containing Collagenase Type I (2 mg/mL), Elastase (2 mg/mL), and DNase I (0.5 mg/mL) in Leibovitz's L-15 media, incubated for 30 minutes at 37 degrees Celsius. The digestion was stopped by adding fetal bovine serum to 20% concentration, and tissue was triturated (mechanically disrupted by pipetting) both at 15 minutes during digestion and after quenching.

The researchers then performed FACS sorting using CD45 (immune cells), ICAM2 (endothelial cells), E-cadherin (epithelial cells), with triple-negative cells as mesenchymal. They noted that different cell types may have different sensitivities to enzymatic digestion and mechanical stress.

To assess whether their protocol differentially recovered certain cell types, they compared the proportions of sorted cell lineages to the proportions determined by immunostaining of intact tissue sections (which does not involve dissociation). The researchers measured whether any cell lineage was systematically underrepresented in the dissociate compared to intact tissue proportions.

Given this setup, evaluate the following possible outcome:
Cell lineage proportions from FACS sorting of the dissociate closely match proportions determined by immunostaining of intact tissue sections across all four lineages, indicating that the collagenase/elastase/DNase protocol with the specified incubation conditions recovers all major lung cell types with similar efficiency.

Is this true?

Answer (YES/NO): NO